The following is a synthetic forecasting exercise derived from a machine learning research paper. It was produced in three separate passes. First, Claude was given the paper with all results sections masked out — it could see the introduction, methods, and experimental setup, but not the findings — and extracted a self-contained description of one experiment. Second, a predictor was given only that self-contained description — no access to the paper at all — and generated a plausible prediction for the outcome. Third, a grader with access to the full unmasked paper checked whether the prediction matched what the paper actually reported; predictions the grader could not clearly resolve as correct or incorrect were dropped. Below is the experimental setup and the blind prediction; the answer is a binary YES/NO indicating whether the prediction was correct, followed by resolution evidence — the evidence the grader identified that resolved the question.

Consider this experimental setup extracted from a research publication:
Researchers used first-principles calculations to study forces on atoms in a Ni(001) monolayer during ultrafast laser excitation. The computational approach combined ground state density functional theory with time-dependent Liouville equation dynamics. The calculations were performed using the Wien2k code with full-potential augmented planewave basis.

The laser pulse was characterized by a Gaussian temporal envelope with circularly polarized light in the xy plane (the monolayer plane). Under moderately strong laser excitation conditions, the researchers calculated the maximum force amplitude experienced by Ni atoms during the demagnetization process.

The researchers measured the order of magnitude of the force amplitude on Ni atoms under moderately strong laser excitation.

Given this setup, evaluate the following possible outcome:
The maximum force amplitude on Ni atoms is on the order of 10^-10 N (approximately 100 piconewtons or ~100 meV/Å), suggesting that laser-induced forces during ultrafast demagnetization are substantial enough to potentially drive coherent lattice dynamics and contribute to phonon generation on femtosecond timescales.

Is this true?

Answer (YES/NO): NO